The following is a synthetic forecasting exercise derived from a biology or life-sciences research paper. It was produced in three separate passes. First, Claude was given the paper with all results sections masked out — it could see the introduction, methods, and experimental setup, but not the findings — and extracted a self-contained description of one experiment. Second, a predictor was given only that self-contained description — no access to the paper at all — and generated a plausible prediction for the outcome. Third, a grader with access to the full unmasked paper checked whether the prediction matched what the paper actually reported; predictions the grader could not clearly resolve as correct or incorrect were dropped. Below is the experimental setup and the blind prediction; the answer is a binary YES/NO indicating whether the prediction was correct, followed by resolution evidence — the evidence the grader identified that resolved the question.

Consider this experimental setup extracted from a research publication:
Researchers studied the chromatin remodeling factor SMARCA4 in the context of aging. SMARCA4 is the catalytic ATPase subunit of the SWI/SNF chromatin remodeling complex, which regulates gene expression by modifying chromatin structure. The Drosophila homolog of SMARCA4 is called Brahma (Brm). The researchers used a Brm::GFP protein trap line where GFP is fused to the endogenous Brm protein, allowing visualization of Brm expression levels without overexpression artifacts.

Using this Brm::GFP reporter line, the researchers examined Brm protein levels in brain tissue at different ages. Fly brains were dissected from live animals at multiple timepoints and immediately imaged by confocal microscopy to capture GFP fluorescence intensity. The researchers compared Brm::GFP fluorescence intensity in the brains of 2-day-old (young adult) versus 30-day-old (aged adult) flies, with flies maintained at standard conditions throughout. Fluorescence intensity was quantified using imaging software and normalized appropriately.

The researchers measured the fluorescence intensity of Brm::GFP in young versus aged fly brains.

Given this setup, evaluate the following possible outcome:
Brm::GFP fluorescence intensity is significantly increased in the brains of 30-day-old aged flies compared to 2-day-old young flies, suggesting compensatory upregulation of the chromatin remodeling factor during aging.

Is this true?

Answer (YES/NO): NO